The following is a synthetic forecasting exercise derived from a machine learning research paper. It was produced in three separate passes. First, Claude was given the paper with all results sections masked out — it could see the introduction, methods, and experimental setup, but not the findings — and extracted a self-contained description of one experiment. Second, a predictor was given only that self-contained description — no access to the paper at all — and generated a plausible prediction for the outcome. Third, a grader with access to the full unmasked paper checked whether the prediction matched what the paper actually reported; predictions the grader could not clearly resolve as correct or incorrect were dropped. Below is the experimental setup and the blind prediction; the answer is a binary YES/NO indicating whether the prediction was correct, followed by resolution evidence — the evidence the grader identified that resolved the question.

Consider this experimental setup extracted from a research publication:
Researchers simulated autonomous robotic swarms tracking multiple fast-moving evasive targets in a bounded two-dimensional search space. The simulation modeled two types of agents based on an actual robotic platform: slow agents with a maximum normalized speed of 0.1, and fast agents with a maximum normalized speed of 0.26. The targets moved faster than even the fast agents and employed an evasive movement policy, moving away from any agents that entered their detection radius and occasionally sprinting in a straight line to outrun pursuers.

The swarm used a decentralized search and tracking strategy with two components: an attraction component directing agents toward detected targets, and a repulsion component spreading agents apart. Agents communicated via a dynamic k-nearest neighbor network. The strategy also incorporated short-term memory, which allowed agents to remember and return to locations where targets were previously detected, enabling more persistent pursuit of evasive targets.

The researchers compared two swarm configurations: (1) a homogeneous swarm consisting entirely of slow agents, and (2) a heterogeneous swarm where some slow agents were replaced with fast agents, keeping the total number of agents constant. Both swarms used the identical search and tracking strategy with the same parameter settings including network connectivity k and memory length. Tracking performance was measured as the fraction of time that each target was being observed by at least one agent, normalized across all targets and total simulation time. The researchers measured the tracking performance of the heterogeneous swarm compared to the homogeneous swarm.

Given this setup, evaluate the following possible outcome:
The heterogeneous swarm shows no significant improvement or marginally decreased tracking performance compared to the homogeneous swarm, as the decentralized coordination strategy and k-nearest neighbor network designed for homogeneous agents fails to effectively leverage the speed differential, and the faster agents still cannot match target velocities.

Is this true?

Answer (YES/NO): NO